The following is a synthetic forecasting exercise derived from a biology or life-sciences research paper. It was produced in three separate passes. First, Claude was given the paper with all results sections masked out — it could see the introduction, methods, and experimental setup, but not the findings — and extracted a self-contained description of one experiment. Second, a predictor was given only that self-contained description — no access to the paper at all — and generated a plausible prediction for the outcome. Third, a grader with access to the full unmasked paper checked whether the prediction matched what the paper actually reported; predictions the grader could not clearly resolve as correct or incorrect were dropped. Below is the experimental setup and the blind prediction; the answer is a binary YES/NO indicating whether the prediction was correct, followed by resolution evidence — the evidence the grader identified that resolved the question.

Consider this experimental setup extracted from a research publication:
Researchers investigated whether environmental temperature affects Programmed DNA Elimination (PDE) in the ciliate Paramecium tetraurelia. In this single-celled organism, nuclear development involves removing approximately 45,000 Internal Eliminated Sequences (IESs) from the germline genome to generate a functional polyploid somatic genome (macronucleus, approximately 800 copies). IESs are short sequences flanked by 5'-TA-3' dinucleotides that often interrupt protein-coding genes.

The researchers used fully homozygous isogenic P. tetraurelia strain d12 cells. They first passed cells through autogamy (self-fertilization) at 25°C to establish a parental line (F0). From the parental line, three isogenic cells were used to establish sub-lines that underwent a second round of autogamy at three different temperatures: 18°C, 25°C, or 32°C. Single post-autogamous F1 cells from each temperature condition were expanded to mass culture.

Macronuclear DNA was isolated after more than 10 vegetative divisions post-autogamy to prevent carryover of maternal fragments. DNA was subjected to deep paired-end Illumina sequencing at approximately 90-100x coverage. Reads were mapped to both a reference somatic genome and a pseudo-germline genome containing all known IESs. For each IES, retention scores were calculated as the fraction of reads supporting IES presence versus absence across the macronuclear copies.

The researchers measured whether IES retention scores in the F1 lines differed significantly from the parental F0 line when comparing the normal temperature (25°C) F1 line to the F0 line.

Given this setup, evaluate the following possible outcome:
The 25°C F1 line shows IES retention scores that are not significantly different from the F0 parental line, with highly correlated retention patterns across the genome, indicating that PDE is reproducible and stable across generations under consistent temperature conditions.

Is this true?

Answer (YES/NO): NO